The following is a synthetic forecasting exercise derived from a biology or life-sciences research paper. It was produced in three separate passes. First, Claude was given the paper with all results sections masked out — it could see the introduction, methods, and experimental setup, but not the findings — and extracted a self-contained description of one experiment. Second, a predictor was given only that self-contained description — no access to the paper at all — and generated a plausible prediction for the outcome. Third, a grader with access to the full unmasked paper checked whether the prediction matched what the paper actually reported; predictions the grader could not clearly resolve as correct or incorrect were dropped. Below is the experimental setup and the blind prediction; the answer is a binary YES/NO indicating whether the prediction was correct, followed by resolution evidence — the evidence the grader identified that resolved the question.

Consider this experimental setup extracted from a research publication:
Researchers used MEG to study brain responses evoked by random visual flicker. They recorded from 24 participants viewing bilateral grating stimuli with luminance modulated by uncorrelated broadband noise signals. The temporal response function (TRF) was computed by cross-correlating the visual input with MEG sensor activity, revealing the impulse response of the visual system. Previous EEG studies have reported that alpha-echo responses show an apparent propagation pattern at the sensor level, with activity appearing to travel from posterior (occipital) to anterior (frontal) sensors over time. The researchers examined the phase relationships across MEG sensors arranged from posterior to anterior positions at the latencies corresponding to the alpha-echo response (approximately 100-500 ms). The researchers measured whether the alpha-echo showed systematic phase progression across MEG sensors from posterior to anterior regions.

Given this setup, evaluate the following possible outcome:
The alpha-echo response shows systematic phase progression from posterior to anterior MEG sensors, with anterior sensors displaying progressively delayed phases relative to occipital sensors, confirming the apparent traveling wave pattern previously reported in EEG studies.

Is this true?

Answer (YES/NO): NO